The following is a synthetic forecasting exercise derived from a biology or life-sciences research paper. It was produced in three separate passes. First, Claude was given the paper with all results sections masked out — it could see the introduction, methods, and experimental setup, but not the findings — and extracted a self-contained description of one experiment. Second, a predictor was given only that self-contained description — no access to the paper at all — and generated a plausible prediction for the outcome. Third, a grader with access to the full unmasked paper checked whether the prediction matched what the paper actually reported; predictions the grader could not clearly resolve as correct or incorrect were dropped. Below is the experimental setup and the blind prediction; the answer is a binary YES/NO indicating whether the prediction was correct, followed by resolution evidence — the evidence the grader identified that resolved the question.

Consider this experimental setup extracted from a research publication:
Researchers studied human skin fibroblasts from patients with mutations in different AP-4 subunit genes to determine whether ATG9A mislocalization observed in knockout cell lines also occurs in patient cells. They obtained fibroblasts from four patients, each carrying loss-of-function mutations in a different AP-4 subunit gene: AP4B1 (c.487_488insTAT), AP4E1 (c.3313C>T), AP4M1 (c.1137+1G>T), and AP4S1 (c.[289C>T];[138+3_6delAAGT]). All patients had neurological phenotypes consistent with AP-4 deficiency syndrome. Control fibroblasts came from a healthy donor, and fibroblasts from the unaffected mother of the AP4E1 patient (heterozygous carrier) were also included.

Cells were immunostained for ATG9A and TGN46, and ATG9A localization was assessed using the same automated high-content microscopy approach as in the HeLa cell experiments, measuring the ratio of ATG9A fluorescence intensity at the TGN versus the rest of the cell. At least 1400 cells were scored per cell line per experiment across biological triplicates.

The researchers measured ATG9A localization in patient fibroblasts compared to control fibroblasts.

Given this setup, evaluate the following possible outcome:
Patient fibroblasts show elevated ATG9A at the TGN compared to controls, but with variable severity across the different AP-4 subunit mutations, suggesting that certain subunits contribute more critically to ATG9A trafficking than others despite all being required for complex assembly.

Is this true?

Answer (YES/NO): NO